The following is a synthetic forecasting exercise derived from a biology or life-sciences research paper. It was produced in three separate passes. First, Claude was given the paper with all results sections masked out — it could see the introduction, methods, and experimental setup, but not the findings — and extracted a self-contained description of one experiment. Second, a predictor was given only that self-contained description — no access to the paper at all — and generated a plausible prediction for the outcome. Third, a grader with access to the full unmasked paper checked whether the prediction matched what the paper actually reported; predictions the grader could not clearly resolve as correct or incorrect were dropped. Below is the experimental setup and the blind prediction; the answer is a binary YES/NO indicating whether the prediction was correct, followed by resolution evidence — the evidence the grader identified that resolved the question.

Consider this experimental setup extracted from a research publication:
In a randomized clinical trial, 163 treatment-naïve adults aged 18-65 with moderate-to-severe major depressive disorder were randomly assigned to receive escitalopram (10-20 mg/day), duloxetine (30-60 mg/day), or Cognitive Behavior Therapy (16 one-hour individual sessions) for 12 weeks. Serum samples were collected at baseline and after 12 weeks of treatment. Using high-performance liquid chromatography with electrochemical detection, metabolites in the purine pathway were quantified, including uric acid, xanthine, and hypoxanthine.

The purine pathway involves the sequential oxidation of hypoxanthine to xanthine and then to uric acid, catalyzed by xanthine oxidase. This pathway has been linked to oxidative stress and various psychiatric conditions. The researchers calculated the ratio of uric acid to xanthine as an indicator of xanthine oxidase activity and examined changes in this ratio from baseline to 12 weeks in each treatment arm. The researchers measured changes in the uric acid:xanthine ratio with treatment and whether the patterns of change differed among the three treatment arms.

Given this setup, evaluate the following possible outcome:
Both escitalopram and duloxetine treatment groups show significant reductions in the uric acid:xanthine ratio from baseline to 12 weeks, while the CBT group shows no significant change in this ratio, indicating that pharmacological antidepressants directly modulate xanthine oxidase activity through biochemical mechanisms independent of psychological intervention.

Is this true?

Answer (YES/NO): NO